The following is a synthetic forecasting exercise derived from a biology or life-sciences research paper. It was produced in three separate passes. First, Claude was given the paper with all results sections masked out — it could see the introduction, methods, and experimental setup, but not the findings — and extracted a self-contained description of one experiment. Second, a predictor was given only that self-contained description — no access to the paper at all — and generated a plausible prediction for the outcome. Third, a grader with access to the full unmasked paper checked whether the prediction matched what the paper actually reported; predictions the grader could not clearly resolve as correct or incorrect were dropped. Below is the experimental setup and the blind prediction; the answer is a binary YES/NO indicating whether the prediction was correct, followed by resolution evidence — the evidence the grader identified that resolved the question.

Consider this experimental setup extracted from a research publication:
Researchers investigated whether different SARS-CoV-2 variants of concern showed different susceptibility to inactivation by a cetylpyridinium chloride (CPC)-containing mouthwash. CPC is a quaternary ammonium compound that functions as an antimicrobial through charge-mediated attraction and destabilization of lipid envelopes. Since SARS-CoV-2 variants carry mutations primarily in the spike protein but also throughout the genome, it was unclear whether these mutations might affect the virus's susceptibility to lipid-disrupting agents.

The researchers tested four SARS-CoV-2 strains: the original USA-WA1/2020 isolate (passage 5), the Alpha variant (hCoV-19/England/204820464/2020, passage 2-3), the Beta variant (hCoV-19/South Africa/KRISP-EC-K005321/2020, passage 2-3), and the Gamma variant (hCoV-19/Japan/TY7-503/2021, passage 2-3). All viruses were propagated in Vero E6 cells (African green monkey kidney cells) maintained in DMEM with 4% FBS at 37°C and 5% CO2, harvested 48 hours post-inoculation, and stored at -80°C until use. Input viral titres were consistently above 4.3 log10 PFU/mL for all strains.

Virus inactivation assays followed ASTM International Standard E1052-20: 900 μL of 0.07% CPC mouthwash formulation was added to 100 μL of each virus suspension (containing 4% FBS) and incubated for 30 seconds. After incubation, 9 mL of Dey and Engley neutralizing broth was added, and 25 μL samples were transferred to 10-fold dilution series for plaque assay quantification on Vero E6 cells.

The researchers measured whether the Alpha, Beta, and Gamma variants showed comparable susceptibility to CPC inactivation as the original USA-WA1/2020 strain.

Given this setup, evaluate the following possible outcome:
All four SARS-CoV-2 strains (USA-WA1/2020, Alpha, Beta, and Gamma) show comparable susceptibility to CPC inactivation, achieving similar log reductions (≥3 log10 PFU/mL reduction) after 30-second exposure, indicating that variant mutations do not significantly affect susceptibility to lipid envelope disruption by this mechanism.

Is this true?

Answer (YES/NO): YES